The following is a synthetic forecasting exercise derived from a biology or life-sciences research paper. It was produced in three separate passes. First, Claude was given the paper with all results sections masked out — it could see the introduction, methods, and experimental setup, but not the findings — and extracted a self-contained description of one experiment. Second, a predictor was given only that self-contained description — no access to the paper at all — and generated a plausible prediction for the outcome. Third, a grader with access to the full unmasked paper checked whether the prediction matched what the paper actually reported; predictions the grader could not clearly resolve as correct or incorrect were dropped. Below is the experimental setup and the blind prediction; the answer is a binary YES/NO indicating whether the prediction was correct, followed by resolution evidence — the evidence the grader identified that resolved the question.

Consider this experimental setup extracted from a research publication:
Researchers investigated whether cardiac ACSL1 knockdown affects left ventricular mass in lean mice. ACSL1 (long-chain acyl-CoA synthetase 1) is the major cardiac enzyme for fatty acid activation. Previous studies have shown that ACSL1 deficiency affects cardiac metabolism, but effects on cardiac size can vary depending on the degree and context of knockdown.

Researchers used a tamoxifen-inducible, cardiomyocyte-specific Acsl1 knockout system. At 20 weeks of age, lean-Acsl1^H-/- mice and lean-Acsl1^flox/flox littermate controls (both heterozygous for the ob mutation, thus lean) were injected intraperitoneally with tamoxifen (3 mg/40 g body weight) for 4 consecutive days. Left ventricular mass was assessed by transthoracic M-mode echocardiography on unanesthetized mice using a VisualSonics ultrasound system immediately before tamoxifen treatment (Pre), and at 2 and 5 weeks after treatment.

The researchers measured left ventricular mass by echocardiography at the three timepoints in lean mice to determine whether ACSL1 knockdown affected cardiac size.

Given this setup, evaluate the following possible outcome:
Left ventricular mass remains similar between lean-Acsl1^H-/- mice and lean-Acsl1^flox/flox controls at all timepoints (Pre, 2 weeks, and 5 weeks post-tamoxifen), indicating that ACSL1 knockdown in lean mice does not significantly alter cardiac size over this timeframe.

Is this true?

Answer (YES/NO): NO